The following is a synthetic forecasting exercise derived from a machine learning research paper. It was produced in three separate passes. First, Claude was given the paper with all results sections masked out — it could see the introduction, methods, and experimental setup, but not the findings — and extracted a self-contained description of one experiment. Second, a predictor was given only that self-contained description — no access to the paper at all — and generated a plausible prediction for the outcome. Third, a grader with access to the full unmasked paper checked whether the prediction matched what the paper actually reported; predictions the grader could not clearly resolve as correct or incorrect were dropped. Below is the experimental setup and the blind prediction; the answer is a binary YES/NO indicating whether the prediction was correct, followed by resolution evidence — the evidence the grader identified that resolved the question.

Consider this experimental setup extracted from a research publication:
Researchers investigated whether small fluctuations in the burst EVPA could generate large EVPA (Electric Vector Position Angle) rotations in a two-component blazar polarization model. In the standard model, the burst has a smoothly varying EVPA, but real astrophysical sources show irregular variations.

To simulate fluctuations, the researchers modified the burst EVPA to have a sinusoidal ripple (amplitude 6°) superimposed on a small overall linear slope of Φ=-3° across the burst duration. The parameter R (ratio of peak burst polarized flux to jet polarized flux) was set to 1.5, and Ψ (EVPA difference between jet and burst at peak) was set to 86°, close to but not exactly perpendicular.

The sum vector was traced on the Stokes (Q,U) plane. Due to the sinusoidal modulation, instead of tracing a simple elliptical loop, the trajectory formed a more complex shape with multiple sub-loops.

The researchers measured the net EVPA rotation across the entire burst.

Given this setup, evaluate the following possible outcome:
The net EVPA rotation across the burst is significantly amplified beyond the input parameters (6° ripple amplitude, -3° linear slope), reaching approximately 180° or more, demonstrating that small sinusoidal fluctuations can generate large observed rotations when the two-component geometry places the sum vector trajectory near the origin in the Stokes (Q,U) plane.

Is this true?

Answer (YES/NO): YES